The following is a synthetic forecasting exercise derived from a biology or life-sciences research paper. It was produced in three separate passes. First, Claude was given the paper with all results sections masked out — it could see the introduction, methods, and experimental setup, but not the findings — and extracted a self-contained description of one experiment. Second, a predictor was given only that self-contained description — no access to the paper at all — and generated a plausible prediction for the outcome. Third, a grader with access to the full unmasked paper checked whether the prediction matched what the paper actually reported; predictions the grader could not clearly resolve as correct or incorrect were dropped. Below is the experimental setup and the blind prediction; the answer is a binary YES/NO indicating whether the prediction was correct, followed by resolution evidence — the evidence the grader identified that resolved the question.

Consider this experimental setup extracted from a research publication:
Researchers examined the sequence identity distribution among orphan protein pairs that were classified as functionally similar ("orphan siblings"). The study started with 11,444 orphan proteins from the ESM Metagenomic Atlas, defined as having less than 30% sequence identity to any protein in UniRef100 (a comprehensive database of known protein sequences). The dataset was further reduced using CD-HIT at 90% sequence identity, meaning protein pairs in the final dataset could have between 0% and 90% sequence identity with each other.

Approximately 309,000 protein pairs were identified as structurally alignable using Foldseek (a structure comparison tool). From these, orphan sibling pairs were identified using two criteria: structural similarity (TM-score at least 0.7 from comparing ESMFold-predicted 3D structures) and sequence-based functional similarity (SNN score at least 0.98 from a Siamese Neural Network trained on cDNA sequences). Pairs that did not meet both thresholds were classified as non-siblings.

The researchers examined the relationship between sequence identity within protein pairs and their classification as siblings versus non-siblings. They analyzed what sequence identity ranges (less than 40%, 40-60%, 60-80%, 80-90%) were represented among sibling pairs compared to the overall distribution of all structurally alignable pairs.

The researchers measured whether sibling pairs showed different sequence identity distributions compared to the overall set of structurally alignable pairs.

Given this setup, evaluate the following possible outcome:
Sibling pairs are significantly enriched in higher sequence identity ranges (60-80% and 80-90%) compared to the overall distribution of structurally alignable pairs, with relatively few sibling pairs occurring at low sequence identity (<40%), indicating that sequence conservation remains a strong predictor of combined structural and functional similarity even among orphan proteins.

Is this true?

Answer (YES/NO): NO